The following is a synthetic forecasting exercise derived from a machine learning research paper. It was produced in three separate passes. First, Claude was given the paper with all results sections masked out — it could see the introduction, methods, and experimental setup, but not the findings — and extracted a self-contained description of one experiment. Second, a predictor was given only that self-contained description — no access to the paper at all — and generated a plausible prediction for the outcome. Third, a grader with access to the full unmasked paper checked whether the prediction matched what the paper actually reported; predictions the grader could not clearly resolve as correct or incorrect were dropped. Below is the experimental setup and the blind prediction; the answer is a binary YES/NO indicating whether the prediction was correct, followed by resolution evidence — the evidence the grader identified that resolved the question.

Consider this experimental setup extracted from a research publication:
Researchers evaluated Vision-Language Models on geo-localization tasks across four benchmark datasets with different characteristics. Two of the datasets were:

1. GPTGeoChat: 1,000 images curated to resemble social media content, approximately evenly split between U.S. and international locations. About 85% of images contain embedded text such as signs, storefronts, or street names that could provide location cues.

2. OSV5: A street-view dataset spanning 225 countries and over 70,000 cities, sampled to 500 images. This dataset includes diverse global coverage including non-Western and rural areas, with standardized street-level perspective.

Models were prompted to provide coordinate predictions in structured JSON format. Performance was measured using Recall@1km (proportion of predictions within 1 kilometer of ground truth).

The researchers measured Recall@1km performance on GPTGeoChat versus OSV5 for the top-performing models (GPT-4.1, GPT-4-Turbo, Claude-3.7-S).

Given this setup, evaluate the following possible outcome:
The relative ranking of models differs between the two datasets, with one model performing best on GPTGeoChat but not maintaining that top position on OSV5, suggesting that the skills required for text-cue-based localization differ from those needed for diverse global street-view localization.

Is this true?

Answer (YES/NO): NO